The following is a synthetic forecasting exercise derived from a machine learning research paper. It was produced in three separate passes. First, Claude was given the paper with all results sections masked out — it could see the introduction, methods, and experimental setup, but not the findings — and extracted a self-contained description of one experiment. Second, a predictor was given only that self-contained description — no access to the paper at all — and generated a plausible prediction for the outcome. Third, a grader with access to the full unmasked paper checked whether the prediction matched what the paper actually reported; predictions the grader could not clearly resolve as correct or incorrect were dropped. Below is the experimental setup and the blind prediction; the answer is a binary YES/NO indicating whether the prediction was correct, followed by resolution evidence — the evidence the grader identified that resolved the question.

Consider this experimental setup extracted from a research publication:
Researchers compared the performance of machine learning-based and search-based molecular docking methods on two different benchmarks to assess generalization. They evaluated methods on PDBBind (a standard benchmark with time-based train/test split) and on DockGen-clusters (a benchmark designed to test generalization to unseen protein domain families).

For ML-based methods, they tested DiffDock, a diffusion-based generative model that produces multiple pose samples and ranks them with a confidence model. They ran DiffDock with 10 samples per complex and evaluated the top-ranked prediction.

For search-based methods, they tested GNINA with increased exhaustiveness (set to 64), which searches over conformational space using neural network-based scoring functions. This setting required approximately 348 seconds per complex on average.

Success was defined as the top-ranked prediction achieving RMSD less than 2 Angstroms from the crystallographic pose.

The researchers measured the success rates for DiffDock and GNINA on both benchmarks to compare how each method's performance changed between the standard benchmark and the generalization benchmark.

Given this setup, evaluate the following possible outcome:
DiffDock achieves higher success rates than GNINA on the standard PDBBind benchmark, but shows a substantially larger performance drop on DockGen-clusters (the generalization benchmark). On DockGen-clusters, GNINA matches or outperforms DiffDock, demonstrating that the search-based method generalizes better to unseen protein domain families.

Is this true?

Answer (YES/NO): YES